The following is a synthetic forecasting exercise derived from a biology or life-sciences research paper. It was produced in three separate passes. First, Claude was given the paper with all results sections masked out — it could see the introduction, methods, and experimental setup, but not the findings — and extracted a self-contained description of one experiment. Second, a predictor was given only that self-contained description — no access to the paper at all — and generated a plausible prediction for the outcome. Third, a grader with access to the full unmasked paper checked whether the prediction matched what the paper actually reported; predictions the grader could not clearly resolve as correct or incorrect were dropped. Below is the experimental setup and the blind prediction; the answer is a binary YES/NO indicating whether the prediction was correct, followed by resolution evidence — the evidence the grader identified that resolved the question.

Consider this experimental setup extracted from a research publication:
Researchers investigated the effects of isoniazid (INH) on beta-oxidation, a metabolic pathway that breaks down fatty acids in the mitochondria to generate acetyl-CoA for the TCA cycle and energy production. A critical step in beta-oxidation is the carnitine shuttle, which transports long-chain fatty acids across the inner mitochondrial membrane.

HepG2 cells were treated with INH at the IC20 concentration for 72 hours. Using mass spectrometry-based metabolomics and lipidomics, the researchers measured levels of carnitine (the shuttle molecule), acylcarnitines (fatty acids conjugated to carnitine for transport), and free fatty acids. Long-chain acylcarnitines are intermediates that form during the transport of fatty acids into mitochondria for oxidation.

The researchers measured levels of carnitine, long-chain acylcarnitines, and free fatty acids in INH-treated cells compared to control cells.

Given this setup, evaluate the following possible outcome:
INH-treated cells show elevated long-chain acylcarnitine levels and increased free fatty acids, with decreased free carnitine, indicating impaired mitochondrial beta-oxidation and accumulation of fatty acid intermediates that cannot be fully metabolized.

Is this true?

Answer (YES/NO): YES